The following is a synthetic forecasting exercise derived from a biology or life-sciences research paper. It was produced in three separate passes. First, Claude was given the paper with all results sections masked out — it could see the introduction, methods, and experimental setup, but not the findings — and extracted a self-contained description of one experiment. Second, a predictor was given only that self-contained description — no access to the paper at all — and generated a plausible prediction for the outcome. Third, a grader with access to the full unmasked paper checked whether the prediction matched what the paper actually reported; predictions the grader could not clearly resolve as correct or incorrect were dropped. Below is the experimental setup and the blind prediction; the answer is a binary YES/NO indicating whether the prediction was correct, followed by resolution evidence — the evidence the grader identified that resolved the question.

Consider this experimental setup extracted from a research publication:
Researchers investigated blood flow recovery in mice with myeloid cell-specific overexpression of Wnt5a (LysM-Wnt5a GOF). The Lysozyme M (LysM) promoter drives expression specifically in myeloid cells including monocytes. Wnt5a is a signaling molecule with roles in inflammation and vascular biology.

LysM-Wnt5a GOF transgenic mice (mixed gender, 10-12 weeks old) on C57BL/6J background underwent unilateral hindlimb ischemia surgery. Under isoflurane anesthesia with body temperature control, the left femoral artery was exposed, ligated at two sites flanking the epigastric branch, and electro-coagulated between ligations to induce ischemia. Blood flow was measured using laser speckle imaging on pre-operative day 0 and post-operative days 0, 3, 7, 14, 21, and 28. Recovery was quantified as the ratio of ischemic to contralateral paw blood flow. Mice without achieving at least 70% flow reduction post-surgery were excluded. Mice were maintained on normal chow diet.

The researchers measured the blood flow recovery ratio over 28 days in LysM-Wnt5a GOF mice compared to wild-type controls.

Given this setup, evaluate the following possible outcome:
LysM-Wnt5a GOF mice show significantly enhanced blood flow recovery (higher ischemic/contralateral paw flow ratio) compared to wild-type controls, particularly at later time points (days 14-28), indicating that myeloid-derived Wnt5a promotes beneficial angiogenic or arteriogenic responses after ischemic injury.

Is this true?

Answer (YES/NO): NO